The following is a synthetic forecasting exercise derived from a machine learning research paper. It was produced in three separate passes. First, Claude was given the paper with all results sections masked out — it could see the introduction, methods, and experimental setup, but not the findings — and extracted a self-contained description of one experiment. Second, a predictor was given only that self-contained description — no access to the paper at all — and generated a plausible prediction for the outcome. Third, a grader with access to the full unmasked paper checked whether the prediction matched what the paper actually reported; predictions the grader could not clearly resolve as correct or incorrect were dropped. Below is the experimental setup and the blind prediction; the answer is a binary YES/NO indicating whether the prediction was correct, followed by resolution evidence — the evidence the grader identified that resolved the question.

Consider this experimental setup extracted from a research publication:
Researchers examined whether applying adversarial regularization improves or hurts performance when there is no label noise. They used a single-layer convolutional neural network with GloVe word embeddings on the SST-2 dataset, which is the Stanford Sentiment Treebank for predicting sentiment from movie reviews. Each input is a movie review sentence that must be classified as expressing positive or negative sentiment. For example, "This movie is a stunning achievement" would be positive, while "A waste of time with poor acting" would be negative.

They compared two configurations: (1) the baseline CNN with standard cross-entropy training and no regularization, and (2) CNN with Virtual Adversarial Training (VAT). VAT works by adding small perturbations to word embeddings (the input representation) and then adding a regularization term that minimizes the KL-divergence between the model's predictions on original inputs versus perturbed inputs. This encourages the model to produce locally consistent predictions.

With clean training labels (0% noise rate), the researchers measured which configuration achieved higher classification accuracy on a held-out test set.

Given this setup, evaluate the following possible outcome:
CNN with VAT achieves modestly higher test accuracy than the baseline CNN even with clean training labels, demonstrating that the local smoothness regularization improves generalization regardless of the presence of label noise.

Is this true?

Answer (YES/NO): YES